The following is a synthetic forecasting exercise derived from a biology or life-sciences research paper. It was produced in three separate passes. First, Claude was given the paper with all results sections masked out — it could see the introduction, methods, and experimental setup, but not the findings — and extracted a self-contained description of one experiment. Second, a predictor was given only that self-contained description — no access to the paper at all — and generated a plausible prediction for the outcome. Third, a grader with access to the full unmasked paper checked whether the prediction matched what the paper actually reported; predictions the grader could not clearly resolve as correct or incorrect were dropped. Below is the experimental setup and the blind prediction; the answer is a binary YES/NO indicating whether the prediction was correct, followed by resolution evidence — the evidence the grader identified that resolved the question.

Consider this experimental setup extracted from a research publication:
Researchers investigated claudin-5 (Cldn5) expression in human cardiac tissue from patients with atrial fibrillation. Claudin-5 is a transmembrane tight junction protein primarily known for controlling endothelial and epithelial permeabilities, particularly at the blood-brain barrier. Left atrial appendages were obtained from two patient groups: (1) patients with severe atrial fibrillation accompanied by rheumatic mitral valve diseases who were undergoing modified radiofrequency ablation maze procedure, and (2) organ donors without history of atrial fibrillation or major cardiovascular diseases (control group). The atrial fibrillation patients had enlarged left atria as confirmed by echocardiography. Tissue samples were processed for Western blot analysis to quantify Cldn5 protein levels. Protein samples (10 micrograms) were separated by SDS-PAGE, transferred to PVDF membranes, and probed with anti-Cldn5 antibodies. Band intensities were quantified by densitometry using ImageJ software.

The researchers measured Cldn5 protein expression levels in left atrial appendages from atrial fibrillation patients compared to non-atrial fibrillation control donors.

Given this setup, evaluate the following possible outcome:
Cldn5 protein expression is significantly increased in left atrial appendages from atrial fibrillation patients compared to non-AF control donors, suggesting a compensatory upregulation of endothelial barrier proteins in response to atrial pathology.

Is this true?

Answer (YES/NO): NO